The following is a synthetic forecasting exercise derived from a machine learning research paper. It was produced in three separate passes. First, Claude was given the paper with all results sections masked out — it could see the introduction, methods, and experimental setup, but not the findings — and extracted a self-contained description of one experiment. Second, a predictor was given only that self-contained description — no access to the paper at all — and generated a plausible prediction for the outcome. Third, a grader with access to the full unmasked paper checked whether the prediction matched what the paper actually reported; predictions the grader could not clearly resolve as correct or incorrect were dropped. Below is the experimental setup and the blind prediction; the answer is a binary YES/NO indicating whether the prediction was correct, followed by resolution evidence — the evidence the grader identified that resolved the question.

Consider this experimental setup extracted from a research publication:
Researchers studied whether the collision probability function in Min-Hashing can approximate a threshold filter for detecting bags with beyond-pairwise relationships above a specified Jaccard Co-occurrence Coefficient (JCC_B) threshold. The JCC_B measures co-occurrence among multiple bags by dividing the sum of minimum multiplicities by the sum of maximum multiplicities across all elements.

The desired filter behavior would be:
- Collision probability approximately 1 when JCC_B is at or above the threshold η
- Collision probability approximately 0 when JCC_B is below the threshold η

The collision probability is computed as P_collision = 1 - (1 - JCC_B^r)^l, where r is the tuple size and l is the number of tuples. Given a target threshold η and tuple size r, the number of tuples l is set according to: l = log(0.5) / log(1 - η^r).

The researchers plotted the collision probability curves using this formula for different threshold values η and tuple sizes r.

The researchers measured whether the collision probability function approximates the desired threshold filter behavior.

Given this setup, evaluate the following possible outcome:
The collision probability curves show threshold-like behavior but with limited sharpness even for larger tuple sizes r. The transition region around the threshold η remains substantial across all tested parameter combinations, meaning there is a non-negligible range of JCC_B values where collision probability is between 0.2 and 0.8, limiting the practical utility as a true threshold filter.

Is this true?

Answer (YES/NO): NO